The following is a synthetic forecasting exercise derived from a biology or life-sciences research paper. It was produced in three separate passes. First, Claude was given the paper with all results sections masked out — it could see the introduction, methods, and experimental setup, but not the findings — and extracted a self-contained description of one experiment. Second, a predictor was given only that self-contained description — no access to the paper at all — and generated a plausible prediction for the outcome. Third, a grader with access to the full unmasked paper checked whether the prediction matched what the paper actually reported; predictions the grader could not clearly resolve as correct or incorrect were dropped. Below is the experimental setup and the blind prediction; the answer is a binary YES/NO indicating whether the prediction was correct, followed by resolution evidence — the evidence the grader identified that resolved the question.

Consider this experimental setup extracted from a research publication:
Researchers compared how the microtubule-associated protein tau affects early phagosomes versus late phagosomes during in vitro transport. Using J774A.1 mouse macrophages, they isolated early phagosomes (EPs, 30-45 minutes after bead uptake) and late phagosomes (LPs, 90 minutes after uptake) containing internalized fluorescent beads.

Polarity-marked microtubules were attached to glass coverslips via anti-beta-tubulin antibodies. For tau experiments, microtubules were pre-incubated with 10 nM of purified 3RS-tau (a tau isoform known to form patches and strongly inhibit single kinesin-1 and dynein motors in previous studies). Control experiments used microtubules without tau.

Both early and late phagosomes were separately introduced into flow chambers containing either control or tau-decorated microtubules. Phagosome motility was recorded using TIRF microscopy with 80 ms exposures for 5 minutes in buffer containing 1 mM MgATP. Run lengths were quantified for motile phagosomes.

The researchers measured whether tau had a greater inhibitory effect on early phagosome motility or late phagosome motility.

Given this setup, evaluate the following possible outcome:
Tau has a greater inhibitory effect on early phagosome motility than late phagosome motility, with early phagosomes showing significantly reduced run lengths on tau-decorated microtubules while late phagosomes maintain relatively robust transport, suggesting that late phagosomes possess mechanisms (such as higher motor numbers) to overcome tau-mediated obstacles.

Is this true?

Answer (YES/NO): YES